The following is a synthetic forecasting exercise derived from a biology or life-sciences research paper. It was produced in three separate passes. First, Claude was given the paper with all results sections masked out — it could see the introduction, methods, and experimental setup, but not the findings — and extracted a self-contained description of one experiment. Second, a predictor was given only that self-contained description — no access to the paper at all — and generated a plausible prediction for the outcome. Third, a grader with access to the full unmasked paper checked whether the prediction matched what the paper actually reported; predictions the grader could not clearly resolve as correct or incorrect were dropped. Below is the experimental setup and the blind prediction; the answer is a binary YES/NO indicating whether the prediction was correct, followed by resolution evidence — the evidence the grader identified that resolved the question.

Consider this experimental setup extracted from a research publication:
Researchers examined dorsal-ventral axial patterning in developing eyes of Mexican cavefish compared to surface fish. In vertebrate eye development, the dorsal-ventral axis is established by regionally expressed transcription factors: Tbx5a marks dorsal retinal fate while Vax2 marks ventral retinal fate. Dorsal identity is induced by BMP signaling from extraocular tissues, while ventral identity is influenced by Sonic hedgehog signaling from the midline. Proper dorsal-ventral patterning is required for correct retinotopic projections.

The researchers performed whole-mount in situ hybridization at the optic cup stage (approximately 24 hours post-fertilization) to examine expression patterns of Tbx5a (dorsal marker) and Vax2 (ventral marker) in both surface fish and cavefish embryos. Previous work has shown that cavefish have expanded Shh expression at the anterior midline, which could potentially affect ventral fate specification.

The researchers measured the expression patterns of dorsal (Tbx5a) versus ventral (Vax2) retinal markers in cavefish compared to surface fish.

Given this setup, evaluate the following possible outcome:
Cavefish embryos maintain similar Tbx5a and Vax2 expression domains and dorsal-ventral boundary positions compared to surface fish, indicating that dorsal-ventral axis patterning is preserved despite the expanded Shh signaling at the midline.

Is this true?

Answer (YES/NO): NO